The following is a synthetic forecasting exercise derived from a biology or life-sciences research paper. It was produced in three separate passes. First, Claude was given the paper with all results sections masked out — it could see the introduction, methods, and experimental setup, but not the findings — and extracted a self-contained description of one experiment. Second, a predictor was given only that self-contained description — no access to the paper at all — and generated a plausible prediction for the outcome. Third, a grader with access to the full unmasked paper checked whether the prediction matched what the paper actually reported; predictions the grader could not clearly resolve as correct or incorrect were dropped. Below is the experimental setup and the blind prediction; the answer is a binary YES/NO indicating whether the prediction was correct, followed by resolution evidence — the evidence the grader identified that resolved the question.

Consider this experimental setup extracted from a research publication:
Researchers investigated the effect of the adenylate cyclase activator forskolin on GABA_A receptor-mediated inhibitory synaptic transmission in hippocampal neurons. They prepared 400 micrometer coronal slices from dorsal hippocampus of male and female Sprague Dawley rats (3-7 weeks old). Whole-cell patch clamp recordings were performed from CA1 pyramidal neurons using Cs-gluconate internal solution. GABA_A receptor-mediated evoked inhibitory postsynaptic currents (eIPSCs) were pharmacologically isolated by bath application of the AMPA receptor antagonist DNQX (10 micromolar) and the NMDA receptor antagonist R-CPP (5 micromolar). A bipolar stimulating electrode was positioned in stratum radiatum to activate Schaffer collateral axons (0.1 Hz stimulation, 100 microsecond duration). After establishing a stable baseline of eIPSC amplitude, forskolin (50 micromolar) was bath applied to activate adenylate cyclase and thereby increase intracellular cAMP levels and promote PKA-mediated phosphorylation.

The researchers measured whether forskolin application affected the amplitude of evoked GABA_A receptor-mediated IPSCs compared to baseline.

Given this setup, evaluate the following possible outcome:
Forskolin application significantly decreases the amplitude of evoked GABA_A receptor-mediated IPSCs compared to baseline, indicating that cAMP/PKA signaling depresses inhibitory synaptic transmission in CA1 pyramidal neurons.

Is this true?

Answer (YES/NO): NO